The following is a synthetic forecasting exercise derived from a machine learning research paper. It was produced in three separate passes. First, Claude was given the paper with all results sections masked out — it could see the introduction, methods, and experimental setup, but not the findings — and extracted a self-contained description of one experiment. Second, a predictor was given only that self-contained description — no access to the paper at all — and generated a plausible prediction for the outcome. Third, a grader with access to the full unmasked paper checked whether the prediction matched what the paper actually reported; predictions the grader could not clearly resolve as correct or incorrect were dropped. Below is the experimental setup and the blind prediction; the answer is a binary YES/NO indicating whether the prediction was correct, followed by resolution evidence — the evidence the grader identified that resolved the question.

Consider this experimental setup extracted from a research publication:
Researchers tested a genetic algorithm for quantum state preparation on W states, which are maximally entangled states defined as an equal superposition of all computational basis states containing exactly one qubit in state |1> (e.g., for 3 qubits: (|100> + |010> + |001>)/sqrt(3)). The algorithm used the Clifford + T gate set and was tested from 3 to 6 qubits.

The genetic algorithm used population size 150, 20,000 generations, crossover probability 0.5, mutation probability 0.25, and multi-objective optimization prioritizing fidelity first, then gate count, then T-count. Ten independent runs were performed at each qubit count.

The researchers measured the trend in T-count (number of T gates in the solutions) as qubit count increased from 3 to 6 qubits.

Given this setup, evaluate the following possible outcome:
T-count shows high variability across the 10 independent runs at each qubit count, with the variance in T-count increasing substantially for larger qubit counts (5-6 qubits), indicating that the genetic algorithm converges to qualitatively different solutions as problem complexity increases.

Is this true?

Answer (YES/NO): YES